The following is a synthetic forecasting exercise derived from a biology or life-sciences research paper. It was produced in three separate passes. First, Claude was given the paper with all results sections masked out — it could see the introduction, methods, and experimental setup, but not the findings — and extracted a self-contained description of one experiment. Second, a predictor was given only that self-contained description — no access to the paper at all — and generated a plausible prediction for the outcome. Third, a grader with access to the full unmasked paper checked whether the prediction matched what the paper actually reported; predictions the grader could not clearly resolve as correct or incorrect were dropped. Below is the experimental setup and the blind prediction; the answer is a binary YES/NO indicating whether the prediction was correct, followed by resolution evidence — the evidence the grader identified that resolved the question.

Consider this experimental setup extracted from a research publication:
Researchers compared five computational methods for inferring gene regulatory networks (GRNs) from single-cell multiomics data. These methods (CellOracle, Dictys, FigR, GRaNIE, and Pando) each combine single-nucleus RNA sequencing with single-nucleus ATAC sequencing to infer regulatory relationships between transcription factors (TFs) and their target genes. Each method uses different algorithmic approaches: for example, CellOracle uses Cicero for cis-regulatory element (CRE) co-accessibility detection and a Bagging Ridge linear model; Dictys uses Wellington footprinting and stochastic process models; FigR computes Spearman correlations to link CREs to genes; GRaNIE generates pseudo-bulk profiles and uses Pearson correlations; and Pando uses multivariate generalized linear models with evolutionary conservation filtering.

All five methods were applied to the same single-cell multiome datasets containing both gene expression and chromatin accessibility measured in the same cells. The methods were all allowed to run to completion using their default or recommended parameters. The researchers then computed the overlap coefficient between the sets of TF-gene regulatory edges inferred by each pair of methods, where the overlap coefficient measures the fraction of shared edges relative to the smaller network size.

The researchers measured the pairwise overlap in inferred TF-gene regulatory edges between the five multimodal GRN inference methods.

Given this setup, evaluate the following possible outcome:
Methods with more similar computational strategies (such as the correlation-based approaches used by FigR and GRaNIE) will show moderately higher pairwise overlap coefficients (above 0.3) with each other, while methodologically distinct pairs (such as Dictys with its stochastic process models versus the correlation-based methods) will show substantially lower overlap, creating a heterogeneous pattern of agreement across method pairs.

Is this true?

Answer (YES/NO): NO